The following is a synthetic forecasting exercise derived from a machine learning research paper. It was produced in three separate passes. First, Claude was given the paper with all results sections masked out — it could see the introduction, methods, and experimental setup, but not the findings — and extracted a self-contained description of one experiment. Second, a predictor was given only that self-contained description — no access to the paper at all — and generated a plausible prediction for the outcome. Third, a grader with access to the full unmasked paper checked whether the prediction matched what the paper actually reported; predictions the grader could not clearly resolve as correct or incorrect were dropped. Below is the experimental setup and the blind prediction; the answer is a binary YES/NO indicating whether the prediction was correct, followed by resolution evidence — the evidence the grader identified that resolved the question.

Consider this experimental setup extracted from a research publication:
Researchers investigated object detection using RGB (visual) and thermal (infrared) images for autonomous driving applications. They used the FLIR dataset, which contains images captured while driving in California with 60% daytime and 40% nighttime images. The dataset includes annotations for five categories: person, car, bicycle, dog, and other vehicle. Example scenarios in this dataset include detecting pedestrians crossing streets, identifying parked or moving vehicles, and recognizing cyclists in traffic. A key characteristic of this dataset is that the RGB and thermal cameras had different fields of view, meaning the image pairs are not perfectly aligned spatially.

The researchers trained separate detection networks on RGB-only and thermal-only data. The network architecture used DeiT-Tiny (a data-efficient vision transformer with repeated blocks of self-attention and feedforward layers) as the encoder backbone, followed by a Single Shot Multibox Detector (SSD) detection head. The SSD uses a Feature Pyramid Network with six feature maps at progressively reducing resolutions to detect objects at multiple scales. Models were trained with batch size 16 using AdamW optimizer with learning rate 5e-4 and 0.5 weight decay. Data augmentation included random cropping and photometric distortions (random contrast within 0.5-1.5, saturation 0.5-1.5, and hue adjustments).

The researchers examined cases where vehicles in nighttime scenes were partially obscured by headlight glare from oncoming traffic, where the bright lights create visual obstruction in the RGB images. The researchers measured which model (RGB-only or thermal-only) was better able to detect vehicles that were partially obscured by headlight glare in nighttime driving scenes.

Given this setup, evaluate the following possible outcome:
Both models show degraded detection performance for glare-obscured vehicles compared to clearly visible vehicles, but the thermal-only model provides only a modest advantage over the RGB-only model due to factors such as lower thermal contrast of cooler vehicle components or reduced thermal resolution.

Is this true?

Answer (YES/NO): NO